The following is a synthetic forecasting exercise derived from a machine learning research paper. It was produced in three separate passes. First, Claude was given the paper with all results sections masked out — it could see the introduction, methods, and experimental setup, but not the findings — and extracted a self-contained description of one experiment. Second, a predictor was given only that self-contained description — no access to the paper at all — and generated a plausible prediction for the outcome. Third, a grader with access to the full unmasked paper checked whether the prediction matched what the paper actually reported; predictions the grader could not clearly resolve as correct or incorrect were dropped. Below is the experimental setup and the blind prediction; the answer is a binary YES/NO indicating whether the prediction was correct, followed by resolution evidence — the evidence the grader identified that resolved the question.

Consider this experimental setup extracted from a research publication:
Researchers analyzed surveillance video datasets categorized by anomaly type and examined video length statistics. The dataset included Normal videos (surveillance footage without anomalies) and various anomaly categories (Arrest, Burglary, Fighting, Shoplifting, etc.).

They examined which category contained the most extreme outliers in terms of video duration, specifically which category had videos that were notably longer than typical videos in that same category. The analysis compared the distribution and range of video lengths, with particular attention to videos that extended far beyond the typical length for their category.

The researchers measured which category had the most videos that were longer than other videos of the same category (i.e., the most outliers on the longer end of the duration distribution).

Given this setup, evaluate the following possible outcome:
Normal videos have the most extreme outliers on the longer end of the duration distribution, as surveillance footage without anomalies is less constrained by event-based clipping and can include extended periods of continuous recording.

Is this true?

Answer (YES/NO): YES